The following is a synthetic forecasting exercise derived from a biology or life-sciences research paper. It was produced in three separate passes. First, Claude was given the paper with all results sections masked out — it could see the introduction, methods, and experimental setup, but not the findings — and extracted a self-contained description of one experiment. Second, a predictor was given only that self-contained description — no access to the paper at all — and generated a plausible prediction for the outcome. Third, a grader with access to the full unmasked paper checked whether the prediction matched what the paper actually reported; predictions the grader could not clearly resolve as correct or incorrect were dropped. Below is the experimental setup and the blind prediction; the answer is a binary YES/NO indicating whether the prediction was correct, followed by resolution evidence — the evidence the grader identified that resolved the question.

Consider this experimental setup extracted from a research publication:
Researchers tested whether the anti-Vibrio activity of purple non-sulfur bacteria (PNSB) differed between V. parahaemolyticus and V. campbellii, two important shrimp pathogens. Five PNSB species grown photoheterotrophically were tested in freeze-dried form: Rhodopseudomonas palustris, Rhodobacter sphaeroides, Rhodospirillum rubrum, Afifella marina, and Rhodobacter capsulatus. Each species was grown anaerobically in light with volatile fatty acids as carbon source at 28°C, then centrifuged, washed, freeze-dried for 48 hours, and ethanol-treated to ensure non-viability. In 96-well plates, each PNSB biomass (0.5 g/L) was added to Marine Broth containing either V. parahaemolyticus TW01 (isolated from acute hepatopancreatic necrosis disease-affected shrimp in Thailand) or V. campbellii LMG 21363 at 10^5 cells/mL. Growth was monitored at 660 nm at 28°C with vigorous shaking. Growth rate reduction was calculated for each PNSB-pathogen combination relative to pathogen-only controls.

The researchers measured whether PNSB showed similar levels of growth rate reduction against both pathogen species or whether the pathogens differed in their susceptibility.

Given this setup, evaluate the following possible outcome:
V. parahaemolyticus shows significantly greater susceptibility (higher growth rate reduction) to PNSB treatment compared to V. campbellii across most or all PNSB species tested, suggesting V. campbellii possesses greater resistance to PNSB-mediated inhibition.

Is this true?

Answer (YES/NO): NO